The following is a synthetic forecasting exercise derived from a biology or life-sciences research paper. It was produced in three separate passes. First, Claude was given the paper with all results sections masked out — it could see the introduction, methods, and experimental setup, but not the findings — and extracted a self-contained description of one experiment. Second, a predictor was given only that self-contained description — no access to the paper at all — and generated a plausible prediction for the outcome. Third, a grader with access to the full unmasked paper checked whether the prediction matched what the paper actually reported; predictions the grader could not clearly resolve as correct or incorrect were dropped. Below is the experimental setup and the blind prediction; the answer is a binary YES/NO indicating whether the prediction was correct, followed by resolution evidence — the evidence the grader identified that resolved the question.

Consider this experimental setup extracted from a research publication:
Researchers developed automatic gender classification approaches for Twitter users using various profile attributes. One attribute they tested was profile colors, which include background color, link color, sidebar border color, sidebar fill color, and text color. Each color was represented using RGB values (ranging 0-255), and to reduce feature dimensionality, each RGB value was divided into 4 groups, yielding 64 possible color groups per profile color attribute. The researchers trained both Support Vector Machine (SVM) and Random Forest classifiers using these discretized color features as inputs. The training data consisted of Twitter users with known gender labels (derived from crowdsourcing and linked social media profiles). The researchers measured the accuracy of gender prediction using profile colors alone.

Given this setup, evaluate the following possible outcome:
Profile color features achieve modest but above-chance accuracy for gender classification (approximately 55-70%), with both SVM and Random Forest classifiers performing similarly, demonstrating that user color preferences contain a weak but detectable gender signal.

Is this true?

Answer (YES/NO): YES